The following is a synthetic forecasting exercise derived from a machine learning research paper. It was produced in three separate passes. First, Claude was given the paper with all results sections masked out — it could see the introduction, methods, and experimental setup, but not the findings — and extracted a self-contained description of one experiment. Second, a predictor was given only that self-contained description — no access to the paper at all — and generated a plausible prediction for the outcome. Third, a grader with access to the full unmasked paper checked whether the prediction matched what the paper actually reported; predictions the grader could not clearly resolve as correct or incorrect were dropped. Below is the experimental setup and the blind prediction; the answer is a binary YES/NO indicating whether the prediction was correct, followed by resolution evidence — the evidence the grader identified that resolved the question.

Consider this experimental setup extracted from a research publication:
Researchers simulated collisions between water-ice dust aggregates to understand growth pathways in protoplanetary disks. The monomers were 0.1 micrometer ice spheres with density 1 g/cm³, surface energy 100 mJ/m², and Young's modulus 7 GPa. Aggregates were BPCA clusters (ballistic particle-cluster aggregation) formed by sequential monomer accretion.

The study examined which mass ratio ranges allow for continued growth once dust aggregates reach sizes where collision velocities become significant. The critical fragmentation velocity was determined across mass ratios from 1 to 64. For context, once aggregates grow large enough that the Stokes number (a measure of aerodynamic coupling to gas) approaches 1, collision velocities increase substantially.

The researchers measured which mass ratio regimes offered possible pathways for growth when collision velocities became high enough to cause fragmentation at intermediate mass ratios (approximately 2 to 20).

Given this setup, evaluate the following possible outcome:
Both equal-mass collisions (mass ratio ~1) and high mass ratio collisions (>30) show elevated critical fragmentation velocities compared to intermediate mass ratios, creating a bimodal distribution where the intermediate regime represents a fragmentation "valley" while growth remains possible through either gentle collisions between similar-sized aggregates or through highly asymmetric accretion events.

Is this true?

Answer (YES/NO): YES